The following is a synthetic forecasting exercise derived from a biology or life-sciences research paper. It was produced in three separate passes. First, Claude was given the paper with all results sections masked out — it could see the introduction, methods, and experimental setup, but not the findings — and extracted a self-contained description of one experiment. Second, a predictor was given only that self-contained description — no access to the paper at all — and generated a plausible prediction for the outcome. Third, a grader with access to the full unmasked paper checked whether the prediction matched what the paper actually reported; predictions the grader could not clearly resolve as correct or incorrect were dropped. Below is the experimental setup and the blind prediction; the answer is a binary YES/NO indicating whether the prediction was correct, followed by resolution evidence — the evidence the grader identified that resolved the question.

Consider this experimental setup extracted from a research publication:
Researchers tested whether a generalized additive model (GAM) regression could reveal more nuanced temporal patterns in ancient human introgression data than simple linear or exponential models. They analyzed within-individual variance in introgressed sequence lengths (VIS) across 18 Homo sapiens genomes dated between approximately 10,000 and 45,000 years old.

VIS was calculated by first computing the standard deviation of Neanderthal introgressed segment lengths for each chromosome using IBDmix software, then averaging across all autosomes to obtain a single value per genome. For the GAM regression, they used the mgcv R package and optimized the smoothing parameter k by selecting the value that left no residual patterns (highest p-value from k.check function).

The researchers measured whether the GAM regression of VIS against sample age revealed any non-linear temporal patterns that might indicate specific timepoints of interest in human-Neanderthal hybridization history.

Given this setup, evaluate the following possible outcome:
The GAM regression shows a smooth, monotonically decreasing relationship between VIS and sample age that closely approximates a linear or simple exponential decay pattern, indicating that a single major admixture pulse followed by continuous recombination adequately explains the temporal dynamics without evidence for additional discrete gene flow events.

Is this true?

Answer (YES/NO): NO